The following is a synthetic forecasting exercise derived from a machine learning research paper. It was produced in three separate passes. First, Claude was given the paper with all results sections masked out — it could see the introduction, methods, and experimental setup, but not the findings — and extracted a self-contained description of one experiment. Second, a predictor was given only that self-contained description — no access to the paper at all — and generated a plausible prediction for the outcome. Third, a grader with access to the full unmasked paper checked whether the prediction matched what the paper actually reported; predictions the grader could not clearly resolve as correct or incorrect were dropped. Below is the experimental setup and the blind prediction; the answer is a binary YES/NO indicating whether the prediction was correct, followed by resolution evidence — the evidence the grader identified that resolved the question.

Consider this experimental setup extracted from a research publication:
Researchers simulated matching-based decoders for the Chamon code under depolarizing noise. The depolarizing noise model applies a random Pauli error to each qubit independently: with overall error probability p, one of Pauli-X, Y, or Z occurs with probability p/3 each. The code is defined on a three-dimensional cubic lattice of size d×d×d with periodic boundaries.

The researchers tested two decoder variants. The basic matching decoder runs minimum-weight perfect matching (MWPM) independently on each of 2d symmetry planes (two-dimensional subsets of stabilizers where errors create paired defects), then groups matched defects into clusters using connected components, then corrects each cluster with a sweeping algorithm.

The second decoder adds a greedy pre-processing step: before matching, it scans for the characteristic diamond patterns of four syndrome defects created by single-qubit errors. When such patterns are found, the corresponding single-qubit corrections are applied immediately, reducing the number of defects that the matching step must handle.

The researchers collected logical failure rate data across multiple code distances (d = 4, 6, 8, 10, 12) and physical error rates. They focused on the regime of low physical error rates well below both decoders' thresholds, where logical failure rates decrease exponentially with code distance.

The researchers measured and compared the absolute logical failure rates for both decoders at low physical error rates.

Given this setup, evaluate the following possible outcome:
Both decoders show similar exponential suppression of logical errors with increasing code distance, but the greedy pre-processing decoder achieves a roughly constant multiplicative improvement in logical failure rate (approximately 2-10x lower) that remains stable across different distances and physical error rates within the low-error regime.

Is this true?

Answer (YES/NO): NO